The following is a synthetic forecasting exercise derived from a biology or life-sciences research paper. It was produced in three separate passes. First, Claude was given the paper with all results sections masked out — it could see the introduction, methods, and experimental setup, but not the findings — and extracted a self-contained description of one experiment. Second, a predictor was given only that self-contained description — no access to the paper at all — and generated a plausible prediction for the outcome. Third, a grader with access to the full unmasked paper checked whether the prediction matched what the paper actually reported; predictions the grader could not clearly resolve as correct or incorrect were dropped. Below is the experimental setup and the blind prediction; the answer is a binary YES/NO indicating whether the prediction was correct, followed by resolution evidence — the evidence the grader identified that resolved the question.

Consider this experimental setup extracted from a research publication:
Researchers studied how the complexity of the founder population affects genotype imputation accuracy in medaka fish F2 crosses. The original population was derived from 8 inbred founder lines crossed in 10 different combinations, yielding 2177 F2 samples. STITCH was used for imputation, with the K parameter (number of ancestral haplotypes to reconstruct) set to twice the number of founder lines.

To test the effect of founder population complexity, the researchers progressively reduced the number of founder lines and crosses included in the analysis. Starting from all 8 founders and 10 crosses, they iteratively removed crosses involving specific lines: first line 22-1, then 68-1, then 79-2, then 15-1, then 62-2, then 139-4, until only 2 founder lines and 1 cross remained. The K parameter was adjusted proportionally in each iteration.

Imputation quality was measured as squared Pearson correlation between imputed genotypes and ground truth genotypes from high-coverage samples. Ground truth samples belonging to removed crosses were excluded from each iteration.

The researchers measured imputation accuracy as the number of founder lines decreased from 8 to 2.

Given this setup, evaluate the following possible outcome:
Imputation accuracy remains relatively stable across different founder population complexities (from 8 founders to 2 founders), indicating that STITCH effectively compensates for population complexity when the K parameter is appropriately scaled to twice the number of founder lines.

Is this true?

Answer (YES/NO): YES